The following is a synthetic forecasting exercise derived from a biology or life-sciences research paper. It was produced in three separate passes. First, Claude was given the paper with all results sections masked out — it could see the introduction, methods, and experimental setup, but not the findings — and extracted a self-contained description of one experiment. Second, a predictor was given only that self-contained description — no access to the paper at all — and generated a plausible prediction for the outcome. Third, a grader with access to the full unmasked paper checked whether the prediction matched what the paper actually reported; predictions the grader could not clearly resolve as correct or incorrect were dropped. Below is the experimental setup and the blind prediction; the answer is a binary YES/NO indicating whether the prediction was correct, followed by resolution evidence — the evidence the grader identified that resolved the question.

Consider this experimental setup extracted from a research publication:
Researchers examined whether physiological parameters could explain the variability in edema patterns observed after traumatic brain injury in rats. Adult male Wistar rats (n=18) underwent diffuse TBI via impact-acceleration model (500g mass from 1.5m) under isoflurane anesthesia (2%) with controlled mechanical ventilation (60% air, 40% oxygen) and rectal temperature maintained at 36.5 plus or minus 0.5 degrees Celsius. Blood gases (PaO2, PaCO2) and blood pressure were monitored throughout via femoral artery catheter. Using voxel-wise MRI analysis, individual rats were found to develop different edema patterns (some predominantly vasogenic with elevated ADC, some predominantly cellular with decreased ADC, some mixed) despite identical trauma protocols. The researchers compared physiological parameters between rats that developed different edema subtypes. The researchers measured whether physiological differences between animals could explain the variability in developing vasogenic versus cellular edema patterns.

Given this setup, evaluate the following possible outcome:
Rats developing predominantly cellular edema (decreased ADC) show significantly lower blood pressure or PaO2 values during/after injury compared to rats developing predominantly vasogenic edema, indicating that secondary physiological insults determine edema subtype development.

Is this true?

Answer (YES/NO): NO